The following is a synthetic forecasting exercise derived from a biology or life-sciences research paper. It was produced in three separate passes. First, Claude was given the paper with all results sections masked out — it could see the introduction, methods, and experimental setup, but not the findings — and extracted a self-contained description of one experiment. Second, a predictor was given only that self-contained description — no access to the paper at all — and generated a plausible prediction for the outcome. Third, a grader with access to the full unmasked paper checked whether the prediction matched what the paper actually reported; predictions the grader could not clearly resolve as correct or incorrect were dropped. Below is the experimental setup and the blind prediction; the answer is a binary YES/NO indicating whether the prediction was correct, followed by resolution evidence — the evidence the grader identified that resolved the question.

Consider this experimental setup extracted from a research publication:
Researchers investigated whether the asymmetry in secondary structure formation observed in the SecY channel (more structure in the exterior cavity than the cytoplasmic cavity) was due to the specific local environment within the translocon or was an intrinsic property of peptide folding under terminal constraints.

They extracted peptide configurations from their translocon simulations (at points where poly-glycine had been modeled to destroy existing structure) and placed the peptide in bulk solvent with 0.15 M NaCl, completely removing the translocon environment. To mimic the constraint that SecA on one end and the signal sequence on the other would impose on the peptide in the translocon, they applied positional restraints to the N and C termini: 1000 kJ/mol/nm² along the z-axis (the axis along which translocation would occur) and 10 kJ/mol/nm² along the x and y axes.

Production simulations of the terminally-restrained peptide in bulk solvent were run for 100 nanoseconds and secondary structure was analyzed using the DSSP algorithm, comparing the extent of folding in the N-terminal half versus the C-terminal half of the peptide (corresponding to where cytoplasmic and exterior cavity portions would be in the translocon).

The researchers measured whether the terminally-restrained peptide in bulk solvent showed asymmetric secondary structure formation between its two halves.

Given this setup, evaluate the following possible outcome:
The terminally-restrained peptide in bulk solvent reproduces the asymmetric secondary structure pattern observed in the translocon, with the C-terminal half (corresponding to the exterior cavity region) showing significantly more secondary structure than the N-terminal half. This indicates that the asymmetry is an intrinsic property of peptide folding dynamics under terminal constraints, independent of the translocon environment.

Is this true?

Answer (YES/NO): NO